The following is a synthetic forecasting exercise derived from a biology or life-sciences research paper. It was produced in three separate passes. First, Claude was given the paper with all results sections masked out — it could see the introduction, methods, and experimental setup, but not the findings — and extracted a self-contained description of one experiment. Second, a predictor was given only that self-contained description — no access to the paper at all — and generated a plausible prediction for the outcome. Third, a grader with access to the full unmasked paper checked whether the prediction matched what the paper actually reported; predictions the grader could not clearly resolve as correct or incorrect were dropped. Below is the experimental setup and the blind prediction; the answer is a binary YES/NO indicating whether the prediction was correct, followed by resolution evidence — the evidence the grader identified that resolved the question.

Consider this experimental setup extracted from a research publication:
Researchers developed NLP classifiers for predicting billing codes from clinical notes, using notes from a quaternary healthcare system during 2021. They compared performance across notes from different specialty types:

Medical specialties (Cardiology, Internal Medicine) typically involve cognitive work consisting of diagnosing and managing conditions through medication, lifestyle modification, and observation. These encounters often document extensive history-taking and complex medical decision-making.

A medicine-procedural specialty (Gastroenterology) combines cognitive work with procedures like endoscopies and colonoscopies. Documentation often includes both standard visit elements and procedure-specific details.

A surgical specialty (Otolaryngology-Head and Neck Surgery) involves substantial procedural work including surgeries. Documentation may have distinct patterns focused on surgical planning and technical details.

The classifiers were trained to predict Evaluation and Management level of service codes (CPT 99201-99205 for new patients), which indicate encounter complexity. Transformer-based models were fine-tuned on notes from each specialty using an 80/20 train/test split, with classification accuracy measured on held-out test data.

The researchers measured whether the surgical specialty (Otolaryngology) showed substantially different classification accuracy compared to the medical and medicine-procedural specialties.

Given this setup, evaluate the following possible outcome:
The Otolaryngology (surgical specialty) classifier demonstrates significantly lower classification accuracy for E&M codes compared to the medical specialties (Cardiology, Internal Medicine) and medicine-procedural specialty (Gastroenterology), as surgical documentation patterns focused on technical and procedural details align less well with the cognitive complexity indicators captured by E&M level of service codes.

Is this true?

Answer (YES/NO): NO